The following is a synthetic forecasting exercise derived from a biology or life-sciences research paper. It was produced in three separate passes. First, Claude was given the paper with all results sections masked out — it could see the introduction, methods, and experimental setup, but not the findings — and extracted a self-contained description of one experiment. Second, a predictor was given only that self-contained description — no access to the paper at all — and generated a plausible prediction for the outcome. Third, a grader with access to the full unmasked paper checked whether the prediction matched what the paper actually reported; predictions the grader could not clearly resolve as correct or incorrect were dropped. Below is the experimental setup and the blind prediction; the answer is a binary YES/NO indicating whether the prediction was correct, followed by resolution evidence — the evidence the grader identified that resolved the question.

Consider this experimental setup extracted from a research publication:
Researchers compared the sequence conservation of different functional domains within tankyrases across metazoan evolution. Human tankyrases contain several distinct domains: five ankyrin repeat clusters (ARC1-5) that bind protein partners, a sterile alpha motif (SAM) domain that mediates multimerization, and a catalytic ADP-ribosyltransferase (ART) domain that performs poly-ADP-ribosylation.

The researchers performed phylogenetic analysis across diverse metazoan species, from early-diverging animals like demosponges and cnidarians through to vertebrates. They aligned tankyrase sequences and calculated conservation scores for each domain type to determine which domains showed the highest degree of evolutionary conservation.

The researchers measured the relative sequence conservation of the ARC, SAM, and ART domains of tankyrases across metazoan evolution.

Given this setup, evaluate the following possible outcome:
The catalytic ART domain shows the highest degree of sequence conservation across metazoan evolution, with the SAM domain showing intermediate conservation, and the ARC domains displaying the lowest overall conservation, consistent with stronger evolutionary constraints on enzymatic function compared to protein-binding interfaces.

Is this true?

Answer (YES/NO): NO